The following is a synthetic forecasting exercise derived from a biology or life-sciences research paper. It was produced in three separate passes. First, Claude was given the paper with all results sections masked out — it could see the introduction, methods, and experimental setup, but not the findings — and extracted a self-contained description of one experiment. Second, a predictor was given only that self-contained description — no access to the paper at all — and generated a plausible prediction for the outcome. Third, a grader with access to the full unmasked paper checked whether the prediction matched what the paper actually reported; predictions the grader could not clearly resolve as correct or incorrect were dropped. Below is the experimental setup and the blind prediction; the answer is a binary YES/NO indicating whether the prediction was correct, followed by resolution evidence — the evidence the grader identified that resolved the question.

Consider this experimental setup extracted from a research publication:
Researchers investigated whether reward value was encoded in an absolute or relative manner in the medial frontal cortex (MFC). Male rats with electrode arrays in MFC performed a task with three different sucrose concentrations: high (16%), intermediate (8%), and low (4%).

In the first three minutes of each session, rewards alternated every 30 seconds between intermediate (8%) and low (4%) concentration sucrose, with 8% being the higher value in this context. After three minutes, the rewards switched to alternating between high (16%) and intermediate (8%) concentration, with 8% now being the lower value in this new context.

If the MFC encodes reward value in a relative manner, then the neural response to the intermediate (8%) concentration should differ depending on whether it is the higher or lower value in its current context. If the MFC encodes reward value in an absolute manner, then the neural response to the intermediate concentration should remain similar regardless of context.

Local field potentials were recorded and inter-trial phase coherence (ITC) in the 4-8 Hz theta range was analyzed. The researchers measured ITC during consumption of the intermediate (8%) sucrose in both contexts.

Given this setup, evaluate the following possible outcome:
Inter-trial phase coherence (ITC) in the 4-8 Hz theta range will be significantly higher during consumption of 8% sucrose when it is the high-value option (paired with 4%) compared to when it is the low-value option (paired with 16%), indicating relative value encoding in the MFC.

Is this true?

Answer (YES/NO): NO